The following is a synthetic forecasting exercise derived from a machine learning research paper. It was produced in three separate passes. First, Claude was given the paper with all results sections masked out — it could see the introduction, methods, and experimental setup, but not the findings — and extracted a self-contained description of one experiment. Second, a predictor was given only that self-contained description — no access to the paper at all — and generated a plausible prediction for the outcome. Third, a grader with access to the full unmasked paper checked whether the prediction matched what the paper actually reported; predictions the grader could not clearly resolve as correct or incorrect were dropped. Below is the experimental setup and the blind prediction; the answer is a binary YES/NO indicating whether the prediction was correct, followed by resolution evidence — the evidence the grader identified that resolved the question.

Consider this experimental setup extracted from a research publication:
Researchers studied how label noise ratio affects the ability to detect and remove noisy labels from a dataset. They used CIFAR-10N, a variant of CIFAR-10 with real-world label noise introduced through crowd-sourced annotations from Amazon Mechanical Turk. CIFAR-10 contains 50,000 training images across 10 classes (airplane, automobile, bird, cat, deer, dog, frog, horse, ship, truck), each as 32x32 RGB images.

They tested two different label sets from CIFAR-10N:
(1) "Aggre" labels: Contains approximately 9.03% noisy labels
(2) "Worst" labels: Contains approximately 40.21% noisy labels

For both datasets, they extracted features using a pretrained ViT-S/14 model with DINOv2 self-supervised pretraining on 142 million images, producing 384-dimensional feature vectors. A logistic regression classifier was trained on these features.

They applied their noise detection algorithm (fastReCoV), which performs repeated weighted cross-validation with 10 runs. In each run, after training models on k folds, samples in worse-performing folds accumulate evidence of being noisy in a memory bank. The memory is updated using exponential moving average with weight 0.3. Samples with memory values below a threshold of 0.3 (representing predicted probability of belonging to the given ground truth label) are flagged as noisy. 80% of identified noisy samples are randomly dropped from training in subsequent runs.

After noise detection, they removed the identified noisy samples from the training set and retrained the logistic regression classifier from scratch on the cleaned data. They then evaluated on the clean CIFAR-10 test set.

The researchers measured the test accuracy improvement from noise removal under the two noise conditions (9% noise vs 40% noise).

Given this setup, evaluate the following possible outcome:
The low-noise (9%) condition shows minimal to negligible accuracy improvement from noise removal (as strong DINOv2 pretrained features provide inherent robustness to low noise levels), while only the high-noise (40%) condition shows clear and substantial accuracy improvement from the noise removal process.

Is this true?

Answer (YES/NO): NO